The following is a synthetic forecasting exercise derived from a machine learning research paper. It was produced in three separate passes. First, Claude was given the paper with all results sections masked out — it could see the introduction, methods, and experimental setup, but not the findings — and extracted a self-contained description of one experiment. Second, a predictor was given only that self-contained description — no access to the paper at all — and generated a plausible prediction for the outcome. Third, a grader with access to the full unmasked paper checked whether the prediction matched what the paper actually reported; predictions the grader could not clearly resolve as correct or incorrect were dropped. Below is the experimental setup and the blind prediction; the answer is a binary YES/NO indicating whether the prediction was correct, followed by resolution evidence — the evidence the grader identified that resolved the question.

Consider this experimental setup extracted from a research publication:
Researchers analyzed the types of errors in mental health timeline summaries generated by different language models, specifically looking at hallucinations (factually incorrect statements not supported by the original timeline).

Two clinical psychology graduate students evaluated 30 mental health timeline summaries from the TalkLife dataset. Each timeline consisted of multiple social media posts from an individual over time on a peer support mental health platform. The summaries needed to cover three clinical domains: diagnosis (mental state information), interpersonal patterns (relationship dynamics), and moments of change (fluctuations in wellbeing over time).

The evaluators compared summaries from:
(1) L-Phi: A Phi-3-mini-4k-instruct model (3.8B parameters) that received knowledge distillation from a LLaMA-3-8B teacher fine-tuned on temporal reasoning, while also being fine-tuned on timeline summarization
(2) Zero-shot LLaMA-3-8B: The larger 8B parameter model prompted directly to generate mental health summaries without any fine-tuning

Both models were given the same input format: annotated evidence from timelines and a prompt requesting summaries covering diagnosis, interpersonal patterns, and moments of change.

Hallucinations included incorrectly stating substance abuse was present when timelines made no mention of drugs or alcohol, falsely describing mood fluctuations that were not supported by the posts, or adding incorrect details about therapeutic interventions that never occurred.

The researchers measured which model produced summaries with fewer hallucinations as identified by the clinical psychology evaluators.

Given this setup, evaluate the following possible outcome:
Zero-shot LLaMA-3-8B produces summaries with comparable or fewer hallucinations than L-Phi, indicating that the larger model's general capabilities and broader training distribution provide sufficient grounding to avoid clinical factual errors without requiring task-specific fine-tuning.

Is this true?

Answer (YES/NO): NO